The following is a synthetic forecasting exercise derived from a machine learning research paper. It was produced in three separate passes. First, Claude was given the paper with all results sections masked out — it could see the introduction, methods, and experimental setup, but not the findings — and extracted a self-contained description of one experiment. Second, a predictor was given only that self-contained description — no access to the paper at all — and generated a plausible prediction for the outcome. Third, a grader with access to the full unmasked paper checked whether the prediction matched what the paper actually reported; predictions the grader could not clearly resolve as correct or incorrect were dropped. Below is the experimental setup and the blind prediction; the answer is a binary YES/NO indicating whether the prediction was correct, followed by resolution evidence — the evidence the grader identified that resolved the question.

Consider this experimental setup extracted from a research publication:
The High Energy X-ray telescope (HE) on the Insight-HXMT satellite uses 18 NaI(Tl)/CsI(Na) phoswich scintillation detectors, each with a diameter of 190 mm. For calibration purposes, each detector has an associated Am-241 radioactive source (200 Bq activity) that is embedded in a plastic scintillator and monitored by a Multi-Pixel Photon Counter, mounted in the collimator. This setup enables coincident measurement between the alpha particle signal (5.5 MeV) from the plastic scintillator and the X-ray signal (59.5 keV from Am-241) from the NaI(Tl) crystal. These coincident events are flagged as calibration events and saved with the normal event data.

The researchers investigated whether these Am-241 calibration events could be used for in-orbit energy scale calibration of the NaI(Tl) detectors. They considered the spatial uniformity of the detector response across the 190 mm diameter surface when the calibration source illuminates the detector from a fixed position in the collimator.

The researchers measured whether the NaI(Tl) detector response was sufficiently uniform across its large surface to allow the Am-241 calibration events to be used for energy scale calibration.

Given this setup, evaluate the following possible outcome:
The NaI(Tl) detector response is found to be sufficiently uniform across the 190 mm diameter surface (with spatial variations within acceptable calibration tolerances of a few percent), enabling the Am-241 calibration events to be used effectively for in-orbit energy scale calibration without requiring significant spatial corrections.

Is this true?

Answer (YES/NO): NO